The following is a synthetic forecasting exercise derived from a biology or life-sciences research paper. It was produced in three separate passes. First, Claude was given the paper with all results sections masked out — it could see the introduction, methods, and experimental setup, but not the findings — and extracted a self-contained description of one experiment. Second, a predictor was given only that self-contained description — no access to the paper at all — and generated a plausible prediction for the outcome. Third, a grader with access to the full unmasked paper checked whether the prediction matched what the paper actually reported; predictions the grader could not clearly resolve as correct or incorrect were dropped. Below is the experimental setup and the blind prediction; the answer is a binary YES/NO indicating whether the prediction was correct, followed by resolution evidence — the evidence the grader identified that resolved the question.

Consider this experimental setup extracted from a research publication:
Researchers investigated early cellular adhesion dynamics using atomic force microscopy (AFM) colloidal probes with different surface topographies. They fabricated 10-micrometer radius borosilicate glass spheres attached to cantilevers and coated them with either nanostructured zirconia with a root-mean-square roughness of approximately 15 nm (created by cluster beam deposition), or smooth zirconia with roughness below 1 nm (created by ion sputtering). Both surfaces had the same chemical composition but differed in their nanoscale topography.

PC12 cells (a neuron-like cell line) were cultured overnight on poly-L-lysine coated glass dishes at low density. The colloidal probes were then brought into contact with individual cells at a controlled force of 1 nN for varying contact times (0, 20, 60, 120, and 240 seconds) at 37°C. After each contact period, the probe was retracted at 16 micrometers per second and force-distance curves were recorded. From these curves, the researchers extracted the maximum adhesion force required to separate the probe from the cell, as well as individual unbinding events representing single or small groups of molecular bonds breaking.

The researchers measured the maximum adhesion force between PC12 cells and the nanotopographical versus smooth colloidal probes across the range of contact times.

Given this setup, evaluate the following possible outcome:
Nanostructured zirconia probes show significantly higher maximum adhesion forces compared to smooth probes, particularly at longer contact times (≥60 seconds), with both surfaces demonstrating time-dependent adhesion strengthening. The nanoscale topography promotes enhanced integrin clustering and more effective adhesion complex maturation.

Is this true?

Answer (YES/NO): NO